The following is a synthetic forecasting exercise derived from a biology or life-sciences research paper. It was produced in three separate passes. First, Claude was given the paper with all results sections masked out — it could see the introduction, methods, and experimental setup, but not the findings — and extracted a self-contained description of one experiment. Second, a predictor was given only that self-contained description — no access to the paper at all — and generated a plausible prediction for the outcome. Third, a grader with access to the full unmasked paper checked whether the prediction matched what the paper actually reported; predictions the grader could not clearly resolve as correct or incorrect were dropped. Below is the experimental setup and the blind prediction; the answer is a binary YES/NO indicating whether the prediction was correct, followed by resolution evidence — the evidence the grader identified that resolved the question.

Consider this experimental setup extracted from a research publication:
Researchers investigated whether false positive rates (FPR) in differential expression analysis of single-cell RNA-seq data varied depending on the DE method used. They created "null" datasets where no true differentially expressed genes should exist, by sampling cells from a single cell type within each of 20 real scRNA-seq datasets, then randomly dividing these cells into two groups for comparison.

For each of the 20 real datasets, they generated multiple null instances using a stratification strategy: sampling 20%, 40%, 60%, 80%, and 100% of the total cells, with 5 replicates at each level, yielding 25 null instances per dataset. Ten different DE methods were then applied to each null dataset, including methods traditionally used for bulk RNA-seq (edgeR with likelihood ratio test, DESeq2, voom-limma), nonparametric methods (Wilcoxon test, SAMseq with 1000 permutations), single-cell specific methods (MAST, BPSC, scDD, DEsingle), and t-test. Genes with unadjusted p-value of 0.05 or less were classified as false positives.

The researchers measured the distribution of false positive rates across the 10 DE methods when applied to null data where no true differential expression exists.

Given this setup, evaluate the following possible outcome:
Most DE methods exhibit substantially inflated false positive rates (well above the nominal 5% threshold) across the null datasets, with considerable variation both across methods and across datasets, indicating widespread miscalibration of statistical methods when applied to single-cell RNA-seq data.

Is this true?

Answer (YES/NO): NO